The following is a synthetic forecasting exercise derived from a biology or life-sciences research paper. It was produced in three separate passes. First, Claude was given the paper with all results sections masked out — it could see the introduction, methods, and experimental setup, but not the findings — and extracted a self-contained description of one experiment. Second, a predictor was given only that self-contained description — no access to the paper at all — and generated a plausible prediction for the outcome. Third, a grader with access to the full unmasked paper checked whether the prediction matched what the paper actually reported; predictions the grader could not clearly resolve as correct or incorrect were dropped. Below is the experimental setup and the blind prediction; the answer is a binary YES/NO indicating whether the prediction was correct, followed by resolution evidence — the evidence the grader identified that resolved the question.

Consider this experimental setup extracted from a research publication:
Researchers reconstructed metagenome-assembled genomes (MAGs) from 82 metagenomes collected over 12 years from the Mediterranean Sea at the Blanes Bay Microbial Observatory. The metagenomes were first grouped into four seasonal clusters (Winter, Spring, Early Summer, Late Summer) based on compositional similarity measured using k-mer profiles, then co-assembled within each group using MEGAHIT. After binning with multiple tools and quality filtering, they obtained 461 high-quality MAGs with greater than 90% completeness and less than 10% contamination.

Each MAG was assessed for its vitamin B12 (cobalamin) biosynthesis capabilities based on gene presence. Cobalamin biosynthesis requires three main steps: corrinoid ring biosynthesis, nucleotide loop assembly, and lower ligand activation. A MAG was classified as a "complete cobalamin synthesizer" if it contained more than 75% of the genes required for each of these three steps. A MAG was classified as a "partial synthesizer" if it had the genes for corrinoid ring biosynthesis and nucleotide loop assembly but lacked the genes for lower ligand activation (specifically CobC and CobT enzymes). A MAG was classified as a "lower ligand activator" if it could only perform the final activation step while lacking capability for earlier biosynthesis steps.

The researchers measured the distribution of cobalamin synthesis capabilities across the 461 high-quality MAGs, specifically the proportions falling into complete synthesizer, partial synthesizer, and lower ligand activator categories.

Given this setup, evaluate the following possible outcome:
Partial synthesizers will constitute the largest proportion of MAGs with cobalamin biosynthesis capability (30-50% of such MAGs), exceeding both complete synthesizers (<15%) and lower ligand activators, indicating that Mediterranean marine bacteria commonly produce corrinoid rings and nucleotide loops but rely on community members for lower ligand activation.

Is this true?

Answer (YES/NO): NO